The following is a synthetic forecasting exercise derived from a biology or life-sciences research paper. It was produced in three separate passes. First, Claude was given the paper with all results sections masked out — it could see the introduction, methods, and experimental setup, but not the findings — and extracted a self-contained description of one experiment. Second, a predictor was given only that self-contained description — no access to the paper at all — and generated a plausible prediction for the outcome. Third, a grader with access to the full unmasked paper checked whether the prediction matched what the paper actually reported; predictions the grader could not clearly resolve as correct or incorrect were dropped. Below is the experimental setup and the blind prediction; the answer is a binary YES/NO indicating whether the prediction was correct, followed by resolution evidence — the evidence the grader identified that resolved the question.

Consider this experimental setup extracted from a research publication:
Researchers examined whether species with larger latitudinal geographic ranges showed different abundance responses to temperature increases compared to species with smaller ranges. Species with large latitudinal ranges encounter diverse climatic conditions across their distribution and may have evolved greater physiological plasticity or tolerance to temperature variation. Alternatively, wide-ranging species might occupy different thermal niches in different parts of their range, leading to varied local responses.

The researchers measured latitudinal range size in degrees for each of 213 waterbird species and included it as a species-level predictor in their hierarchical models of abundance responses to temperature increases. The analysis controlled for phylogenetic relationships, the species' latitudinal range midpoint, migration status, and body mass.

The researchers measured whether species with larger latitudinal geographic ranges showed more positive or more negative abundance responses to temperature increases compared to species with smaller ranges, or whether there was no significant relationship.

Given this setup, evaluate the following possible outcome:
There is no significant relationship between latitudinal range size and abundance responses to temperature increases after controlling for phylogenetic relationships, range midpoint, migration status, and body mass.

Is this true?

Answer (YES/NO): YES